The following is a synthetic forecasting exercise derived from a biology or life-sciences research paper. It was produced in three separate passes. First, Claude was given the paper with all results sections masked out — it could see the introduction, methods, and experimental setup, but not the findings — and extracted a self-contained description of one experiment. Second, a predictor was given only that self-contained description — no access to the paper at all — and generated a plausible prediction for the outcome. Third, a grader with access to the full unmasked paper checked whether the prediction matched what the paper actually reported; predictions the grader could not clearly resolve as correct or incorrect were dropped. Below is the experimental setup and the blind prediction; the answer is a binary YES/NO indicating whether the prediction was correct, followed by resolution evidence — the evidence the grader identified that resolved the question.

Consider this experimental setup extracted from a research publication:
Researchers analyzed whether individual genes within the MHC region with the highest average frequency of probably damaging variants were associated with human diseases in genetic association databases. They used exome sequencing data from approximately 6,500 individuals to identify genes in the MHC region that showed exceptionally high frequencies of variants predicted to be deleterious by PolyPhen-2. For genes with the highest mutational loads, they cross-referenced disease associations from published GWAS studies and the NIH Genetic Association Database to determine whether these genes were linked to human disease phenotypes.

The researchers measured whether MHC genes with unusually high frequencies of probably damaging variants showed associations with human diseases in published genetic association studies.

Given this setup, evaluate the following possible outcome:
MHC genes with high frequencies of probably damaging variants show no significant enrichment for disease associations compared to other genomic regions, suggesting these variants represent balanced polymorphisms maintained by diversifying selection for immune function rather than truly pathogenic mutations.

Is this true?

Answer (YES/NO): NO